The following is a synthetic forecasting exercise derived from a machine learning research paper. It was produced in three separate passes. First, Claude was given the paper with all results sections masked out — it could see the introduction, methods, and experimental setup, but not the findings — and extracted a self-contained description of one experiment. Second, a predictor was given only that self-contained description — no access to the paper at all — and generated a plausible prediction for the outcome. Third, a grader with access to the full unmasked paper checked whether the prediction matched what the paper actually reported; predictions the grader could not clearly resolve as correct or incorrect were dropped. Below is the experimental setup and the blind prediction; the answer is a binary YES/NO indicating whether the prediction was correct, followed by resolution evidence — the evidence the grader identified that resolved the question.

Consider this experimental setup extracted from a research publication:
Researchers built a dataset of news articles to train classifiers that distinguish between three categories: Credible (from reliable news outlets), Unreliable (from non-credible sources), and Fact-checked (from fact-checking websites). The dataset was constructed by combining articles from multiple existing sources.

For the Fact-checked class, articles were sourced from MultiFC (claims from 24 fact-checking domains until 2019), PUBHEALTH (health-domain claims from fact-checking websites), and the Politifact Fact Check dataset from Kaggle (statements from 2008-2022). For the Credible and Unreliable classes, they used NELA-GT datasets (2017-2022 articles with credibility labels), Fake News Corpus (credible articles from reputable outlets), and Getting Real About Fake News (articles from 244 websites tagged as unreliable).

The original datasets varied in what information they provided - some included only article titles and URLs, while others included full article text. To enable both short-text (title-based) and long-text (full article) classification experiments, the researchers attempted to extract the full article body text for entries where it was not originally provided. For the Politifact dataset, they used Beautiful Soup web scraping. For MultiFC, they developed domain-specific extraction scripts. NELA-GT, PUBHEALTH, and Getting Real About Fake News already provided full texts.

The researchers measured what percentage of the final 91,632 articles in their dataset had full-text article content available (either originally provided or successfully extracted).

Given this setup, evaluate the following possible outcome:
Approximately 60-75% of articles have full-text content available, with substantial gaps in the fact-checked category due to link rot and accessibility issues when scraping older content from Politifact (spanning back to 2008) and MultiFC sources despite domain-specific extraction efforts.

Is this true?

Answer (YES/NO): NO